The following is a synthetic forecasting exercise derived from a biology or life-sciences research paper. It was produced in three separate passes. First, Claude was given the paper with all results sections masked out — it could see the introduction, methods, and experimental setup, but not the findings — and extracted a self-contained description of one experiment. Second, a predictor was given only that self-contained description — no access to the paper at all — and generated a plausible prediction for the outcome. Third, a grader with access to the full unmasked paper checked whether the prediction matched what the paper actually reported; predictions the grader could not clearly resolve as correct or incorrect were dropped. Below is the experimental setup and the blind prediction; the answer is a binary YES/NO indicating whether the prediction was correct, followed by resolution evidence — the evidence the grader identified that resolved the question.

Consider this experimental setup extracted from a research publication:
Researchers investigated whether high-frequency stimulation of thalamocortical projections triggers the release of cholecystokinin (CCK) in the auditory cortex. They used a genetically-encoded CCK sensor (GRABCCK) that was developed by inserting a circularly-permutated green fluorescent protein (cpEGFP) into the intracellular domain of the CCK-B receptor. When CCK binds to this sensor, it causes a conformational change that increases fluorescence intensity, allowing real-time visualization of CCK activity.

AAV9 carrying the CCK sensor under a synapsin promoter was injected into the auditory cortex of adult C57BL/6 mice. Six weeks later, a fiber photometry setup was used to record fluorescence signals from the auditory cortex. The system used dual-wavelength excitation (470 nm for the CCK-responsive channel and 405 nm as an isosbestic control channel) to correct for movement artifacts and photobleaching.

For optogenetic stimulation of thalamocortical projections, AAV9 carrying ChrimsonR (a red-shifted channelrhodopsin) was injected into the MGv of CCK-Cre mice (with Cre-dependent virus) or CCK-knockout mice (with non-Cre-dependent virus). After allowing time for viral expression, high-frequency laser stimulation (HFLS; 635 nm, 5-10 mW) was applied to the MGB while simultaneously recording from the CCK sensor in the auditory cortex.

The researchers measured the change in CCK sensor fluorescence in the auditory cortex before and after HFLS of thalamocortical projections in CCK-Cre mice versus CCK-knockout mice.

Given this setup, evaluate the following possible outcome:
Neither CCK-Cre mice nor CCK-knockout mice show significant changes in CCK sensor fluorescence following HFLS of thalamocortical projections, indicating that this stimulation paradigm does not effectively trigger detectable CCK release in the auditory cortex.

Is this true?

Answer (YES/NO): NO